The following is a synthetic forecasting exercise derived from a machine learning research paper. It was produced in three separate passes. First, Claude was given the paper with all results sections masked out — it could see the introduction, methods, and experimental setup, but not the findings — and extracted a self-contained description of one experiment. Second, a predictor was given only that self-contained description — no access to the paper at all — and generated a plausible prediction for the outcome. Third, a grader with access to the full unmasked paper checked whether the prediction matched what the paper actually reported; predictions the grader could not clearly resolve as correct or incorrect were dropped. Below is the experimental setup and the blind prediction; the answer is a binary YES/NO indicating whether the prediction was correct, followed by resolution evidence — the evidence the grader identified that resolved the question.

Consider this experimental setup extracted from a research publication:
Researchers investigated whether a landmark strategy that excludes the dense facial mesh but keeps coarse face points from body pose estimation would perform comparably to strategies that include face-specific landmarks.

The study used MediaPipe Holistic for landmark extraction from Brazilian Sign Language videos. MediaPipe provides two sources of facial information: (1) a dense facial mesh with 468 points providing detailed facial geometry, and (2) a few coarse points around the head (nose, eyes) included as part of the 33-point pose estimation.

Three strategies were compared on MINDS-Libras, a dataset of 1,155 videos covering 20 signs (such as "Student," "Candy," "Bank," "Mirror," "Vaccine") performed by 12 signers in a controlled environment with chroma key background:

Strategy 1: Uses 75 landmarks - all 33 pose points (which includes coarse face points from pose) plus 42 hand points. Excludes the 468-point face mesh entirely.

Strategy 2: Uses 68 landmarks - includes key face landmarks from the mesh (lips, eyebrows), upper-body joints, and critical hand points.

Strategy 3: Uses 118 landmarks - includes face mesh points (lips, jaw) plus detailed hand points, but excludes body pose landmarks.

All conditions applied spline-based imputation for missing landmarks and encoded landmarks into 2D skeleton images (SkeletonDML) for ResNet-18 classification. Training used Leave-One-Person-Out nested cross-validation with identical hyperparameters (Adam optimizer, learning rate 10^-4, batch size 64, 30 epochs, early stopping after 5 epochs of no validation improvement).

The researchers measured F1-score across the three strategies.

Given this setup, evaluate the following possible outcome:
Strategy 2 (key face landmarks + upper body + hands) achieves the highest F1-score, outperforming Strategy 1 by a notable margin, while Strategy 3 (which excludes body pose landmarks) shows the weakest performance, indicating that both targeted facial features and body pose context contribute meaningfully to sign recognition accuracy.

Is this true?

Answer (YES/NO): NO